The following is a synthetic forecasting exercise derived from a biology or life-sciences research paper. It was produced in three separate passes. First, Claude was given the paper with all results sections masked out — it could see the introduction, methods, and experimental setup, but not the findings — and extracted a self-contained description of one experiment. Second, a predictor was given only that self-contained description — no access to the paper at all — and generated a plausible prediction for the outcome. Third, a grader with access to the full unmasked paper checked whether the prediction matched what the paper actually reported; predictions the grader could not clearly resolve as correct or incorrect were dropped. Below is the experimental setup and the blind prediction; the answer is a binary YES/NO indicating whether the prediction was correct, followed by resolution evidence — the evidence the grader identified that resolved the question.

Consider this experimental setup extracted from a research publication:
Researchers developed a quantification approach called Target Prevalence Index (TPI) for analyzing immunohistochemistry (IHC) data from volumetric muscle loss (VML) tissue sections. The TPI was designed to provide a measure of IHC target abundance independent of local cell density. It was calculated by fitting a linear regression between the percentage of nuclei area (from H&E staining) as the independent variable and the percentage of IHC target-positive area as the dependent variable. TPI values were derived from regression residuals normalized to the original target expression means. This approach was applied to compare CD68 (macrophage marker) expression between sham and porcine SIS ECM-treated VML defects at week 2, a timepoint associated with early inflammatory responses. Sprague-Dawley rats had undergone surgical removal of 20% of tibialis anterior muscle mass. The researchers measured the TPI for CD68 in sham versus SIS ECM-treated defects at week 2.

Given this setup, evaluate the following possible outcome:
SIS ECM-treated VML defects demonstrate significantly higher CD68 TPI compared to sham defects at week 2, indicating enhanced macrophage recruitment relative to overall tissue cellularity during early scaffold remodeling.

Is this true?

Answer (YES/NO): YES